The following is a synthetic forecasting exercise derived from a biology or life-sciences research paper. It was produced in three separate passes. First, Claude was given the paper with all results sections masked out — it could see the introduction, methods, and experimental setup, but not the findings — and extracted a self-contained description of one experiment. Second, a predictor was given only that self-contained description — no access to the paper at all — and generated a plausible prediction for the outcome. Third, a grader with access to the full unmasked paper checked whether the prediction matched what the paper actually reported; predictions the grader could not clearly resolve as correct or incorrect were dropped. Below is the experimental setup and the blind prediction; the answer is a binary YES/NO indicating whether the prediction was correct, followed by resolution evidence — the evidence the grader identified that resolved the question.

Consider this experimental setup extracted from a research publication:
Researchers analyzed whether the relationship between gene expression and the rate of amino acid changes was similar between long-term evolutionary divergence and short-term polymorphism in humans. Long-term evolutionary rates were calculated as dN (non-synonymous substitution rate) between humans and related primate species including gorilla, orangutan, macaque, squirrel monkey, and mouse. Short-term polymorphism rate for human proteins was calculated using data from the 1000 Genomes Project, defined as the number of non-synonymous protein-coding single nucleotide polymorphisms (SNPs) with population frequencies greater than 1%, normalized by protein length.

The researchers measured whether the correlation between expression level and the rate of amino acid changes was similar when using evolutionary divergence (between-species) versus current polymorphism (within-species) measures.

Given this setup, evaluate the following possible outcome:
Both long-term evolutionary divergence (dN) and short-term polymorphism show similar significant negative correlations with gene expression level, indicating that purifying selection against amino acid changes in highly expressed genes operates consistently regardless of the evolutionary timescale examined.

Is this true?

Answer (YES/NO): YES